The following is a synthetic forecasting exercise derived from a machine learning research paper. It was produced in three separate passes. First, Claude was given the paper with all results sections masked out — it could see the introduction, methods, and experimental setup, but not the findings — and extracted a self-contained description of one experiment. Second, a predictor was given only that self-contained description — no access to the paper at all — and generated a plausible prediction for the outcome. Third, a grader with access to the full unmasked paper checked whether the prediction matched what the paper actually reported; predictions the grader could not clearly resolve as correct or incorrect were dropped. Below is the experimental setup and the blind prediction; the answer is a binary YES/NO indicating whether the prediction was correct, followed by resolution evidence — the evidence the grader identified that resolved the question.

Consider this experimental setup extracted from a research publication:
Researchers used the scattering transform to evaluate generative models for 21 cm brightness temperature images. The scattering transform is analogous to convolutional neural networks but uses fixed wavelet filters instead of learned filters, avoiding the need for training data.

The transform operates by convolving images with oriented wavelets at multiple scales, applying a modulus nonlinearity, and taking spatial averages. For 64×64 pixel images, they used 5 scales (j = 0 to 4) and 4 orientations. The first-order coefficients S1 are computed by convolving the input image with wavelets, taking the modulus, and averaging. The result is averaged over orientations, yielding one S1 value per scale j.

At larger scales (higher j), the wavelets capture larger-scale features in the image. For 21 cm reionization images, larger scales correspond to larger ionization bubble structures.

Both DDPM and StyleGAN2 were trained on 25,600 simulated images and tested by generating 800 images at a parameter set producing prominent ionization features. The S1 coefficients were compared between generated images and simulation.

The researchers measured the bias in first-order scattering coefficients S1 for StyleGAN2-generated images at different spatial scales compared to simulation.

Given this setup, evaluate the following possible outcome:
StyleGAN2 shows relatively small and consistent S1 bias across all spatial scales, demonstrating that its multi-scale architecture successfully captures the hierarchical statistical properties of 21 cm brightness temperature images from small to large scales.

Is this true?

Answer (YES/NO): NO